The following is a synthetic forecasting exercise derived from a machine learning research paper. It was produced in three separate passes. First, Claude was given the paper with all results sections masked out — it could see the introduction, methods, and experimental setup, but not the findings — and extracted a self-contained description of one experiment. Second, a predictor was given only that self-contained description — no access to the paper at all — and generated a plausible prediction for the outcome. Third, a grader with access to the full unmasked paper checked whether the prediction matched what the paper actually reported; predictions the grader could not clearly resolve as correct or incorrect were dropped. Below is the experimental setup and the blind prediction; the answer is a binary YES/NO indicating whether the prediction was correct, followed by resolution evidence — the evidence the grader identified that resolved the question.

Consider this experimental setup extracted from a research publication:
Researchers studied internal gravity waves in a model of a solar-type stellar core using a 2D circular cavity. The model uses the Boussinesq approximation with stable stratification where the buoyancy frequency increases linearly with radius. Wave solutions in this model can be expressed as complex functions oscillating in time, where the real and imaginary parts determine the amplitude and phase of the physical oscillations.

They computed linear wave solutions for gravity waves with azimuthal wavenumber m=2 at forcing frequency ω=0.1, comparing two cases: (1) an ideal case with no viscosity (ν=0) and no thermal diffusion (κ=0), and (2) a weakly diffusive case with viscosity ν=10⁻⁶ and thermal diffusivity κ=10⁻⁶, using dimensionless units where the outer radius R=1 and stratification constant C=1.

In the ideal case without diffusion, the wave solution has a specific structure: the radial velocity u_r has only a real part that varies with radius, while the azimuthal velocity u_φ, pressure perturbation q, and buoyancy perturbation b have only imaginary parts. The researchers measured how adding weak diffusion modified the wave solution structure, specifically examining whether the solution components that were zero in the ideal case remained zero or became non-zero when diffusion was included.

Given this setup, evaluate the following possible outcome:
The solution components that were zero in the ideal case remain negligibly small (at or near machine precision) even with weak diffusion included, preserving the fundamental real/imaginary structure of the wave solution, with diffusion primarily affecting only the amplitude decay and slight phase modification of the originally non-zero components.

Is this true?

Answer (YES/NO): NO